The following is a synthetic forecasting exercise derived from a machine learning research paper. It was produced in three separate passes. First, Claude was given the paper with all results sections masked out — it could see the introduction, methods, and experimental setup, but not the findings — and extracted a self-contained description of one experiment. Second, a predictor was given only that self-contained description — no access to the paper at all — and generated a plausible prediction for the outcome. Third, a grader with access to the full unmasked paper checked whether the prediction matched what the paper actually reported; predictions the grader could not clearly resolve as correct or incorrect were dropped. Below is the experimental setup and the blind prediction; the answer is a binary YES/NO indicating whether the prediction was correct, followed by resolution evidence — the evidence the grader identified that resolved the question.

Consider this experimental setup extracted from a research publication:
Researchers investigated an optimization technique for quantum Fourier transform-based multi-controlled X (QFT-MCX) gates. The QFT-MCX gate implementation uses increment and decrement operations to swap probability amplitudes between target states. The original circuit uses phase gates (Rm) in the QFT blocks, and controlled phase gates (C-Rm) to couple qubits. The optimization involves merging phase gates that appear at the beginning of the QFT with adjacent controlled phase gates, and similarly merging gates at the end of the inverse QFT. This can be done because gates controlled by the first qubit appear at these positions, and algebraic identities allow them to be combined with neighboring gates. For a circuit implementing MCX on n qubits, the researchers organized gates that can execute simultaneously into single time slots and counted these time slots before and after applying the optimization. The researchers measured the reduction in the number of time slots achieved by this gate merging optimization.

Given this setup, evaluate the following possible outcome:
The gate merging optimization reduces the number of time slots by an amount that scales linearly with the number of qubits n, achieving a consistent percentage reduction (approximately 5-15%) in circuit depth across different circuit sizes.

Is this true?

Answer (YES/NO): NO